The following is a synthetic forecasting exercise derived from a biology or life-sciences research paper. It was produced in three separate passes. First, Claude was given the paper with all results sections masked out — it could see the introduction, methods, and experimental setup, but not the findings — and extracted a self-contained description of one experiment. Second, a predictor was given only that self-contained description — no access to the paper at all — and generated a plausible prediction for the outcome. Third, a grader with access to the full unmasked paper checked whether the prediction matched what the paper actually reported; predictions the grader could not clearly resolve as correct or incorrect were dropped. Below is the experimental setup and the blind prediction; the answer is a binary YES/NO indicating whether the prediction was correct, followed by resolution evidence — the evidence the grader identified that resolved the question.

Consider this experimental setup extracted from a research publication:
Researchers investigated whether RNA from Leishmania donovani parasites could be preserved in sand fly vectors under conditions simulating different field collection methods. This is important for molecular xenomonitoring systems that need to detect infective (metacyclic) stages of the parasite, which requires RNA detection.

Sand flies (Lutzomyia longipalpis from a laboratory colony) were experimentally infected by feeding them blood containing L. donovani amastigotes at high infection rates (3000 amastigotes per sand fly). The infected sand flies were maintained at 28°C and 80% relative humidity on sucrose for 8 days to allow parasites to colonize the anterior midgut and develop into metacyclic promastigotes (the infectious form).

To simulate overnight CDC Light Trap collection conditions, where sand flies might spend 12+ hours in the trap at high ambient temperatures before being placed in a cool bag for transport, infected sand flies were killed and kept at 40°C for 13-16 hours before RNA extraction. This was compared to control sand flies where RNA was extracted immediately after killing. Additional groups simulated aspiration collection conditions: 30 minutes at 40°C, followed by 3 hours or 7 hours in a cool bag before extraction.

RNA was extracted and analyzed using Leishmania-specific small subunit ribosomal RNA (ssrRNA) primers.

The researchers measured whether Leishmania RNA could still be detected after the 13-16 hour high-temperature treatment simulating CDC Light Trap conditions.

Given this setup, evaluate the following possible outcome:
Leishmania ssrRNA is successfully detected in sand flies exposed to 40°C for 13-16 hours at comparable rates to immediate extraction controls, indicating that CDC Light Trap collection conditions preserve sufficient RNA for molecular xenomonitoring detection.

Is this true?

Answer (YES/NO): YES